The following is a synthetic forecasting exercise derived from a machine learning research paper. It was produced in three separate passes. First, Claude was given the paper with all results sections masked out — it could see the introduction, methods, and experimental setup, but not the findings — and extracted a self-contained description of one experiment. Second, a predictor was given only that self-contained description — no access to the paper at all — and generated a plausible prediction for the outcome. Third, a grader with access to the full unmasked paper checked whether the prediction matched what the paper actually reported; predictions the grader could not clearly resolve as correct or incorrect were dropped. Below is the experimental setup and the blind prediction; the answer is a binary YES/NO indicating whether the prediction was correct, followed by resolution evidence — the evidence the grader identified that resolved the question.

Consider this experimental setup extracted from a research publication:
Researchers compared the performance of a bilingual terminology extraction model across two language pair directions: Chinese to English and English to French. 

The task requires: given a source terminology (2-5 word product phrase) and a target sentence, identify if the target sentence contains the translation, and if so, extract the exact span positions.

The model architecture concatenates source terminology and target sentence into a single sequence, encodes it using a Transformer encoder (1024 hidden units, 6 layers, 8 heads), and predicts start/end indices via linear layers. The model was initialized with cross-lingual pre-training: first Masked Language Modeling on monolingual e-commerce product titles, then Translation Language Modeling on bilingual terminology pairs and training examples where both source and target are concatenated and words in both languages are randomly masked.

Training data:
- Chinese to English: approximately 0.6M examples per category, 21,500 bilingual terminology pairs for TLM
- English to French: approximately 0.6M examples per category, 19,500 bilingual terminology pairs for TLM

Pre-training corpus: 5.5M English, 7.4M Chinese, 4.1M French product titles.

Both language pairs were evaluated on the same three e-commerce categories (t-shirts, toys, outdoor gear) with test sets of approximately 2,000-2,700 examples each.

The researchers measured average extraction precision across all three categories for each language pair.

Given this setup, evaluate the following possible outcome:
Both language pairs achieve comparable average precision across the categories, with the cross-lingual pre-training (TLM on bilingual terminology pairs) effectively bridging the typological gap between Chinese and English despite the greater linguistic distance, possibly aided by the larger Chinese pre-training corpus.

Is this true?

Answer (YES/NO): YES